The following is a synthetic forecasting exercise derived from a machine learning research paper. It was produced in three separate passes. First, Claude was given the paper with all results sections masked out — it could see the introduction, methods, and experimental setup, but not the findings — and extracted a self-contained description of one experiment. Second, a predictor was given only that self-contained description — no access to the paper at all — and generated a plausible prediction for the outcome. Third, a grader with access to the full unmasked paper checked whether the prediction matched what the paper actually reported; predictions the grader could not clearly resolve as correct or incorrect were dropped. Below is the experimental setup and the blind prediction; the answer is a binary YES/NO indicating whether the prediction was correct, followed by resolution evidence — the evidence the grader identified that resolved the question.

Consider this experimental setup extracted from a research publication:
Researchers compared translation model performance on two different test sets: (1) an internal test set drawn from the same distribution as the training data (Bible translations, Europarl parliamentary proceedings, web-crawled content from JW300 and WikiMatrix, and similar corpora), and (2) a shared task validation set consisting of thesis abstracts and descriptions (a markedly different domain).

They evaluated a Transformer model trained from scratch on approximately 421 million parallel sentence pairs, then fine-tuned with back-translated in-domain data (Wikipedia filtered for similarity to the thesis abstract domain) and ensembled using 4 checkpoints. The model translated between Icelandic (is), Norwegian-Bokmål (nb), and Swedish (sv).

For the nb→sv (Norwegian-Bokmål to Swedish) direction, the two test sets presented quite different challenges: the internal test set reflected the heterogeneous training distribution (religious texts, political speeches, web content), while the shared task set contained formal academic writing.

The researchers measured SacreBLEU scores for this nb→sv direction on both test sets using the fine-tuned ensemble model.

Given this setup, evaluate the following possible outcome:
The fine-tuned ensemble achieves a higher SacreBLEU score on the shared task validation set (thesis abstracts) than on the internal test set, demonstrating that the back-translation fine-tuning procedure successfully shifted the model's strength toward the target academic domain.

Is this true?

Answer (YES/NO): YES